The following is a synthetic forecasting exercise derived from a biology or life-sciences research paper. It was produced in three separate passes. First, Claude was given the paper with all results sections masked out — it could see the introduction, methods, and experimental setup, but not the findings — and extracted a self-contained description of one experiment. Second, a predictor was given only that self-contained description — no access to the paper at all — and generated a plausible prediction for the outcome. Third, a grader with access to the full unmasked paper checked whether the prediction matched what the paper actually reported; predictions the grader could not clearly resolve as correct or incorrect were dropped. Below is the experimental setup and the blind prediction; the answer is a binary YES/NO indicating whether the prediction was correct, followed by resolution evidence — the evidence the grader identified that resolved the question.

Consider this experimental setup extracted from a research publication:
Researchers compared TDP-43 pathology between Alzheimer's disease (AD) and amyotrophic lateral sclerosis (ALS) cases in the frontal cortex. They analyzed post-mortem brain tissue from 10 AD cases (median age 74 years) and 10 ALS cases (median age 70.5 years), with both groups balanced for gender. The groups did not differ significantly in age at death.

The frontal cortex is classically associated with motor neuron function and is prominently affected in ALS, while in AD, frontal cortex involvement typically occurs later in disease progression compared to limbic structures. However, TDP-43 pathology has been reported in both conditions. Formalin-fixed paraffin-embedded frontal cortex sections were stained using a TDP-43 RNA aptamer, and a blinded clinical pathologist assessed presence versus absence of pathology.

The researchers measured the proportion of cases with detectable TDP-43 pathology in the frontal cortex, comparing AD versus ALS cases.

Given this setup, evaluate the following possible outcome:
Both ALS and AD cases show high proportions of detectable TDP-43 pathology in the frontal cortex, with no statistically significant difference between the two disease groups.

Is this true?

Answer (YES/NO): NO